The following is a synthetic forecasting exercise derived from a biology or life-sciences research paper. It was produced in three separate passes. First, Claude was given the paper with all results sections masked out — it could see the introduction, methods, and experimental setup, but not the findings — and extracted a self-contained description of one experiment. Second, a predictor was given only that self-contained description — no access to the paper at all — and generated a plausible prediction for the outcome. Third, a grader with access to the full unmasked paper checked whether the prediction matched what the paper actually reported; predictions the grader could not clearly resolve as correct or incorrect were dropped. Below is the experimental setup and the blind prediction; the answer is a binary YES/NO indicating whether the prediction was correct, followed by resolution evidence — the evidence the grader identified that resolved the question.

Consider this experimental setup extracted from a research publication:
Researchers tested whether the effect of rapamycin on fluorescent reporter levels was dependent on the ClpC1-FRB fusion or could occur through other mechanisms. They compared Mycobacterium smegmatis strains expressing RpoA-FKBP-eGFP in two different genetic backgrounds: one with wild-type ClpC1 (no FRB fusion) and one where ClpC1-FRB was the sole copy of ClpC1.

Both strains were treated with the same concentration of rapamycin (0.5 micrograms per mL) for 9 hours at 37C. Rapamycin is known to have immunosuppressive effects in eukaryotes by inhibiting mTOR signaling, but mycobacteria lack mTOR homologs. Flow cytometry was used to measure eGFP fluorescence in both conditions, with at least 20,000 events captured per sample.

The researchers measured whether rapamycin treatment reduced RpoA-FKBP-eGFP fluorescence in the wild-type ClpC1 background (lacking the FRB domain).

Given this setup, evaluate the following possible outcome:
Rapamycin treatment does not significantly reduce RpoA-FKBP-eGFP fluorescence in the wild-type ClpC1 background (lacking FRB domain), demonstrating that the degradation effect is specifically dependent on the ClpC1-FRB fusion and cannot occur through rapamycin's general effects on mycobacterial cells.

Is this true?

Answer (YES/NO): YES